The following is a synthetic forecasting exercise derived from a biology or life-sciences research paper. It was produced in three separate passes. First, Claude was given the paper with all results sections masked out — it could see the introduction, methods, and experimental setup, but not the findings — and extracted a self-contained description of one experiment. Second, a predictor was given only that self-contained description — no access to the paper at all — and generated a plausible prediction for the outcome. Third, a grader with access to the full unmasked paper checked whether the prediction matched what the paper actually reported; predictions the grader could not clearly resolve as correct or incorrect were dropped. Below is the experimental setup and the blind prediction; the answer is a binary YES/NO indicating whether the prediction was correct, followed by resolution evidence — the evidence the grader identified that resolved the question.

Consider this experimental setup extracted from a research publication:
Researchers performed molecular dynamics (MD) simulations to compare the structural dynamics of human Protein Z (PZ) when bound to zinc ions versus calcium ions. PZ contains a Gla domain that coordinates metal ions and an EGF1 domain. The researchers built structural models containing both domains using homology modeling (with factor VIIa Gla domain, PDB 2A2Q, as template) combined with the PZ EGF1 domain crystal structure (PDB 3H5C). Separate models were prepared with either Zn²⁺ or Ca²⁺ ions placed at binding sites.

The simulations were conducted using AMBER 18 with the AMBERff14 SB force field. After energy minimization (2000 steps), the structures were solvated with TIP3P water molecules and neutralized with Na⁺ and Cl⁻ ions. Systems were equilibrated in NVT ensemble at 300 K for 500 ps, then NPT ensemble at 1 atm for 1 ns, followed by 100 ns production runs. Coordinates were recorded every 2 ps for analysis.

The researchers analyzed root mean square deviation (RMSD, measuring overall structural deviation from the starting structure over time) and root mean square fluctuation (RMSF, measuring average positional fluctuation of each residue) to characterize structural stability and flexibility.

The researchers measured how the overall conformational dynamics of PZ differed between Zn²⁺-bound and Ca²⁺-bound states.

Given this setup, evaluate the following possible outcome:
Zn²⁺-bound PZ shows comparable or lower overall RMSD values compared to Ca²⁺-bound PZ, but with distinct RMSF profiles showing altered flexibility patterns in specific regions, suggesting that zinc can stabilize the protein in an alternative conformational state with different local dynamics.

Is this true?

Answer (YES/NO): NO